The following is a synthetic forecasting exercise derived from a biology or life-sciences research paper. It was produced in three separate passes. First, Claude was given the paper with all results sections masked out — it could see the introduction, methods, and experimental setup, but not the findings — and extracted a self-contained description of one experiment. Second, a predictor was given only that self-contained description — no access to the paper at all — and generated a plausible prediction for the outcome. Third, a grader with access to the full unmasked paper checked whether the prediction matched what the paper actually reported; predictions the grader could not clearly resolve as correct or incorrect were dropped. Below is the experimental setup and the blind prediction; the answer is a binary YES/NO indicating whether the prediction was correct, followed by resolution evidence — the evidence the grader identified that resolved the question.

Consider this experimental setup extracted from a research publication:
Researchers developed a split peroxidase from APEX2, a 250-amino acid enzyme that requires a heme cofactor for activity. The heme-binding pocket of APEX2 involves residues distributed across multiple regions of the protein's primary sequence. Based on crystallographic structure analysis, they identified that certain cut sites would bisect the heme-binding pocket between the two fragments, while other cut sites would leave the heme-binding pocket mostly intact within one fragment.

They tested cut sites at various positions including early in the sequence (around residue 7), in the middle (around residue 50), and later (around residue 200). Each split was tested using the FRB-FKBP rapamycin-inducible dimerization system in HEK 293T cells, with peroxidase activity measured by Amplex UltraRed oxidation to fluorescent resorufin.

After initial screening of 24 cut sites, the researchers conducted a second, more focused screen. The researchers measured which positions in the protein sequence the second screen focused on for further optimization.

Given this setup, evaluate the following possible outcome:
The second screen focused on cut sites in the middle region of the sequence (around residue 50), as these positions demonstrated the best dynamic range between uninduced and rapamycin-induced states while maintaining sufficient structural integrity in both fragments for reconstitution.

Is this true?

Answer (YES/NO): NO